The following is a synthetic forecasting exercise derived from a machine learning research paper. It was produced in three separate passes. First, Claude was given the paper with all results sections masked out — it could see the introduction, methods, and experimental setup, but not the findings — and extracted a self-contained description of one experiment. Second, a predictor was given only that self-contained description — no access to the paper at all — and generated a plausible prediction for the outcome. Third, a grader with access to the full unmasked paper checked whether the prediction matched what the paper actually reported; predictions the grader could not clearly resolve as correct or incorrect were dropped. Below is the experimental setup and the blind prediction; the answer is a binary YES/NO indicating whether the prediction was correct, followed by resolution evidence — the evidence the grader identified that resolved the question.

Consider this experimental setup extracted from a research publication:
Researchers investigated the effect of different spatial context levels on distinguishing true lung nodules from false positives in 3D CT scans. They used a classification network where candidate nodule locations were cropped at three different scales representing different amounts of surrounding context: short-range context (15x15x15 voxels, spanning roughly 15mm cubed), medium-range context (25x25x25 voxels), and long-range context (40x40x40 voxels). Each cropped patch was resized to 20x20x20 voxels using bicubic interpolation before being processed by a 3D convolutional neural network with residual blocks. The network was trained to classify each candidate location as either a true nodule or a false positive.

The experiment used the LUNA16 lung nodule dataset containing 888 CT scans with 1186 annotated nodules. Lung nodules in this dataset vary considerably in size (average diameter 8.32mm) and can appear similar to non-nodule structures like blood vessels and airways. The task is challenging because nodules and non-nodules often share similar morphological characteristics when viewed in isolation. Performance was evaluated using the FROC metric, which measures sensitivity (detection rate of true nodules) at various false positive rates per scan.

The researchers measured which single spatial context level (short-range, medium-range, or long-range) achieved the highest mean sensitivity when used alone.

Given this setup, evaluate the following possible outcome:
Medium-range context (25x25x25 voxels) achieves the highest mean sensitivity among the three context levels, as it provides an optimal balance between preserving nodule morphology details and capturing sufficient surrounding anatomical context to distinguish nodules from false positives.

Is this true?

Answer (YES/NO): YES